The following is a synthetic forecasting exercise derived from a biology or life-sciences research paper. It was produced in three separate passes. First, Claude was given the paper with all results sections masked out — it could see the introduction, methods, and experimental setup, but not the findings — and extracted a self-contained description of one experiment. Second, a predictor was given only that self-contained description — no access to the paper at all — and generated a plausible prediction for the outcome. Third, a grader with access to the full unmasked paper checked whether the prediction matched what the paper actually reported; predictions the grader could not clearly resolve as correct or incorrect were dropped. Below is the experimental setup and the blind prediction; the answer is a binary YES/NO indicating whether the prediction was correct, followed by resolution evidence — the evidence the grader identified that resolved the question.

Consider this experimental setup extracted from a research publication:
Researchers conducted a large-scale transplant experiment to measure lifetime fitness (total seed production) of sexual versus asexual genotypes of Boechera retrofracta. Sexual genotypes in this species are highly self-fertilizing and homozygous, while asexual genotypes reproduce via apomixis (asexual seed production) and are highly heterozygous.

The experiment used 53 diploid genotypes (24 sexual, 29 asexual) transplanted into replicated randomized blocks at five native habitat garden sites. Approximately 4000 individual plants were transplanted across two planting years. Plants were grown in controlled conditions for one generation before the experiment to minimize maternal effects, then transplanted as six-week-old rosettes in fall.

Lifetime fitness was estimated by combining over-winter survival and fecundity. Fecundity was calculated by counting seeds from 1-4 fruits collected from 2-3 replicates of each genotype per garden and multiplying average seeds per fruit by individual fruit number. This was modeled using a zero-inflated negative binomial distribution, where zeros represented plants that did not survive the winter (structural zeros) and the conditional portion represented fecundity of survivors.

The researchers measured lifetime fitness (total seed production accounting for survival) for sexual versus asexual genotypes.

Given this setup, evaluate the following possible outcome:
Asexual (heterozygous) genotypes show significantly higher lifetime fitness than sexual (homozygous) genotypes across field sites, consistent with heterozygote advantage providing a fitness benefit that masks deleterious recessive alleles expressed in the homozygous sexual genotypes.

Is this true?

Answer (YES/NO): YES